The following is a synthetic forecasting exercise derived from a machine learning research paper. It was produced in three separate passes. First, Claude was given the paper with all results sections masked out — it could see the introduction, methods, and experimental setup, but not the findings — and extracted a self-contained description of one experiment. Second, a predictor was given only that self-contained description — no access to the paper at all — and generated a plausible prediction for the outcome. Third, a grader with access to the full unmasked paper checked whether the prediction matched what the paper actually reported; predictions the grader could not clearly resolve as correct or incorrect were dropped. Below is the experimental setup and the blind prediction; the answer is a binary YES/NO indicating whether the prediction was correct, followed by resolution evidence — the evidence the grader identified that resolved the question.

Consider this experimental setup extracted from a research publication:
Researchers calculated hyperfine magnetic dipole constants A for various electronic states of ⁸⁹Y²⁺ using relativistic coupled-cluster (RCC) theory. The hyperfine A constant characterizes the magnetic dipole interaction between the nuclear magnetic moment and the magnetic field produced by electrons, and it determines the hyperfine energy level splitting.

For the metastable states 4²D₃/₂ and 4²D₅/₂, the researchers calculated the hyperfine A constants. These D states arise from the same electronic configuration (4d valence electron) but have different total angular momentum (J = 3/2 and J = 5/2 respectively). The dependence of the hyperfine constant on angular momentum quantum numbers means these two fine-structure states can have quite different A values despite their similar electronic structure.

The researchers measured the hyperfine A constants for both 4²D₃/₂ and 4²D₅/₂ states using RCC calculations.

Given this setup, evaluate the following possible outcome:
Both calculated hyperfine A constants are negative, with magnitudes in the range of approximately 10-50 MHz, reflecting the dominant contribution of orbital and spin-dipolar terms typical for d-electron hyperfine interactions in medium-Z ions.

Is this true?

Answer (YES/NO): NO